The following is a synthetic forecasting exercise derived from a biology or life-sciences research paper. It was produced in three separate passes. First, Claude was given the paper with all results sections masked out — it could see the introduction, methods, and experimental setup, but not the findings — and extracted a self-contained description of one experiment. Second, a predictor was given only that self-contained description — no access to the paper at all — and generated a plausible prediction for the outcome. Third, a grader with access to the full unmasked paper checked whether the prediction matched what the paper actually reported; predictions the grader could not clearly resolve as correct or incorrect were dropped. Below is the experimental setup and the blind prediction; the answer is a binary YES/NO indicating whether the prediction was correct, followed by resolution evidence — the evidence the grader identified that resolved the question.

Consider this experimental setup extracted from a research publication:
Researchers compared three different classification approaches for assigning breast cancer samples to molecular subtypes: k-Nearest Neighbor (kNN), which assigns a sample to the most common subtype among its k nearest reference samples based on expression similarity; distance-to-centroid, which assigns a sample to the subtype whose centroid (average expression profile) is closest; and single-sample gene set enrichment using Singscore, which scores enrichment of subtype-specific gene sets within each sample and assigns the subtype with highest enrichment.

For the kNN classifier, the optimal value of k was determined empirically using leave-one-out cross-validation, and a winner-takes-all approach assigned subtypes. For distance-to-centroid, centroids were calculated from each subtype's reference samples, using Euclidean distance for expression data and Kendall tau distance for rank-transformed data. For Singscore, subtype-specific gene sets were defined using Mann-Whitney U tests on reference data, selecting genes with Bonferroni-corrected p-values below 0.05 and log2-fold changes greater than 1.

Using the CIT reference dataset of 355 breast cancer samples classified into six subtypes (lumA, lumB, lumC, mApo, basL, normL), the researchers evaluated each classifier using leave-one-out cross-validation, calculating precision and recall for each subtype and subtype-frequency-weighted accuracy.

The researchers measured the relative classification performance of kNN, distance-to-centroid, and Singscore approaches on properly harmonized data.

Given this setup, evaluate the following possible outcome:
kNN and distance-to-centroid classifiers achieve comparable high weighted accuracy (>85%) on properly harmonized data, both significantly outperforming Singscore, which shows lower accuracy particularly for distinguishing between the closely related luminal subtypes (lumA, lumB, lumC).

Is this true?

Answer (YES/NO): NO